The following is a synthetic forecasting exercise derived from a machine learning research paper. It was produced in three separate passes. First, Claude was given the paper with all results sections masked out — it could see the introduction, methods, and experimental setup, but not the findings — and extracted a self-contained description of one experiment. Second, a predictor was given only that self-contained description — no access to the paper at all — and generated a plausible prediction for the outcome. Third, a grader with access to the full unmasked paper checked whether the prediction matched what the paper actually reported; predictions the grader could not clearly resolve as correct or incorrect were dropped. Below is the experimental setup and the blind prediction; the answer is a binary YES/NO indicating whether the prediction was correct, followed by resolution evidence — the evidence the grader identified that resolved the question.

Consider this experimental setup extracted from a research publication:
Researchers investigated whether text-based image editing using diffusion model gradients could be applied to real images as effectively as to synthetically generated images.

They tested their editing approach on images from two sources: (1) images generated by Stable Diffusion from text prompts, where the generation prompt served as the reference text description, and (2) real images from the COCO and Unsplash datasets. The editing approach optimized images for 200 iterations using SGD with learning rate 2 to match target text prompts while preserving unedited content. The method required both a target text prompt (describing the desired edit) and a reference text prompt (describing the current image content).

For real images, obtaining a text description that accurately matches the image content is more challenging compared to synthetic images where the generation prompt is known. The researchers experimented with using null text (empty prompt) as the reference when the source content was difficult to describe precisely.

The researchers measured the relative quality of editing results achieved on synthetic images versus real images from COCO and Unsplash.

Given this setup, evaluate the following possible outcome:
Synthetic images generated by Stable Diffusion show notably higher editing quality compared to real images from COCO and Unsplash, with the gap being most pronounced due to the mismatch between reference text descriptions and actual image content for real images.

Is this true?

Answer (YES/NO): NO